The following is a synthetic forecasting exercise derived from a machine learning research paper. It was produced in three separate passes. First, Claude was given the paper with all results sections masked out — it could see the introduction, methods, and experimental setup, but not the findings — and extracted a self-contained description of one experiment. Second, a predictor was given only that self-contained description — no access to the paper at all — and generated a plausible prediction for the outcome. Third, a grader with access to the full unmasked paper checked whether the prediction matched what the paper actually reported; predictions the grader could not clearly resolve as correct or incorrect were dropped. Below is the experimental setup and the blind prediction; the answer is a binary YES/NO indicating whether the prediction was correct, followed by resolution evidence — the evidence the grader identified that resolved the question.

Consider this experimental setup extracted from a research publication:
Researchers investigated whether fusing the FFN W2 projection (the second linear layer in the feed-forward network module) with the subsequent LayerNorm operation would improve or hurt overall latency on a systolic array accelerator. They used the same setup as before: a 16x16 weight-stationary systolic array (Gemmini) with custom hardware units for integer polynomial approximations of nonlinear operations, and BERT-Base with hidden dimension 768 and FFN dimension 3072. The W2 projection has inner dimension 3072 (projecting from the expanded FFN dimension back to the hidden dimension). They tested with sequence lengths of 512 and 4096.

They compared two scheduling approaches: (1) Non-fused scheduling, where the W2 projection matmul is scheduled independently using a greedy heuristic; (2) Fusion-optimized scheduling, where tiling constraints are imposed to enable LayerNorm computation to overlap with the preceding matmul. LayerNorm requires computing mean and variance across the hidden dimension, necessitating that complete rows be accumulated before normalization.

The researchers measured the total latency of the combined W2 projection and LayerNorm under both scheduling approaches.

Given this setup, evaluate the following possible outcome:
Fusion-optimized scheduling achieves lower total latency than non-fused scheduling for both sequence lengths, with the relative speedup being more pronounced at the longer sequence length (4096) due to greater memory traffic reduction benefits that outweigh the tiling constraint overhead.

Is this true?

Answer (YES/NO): NO